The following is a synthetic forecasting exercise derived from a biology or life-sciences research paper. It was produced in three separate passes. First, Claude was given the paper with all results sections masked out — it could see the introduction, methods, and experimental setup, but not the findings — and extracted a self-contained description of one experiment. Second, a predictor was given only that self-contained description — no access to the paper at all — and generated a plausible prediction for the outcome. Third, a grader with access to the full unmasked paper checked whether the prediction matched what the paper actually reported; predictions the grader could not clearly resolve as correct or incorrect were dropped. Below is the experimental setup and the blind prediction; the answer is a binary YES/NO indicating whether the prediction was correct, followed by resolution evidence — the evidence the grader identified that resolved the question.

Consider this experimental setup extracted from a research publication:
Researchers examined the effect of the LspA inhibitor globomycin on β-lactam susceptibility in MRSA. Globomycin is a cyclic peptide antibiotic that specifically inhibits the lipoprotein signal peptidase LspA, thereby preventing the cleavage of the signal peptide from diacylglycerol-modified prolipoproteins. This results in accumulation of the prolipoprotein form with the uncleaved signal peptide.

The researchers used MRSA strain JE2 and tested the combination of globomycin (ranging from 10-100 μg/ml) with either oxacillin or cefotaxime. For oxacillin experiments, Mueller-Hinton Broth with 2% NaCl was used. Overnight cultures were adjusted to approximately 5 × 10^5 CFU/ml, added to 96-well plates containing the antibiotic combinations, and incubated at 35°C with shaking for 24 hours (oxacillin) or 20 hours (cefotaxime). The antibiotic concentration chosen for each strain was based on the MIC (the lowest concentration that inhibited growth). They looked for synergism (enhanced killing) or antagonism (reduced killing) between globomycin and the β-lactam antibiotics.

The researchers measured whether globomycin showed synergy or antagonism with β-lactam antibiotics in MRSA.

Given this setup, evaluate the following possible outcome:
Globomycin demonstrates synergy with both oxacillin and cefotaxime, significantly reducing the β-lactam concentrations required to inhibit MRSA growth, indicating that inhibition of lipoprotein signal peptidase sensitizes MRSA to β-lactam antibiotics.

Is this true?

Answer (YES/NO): NO